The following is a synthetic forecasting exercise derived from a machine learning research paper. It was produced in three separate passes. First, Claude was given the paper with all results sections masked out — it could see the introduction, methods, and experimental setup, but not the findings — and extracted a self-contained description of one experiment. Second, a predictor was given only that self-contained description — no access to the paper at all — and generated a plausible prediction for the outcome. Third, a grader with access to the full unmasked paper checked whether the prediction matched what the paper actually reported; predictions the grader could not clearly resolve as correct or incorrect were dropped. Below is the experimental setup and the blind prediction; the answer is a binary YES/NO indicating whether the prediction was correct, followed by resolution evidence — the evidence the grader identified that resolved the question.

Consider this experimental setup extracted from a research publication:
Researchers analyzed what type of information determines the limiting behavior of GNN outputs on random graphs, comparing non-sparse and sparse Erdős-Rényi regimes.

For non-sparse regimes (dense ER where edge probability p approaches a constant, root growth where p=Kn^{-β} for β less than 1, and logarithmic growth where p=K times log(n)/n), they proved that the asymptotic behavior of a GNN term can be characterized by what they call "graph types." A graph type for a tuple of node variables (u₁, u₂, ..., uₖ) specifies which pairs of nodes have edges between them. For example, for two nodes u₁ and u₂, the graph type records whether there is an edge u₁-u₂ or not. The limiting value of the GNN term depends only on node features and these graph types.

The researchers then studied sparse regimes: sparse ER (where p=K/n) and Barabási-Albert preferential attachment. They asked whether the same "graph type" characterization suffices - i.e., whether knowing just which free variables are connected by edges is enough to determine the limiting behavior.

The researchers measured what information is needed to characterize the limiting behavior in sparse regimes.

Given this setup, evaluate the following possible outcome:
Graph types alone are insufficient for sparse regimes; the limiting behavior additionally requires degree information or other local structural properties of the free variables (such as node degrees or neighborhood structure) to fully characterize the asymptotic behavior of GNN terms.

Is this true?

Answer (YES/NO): YES